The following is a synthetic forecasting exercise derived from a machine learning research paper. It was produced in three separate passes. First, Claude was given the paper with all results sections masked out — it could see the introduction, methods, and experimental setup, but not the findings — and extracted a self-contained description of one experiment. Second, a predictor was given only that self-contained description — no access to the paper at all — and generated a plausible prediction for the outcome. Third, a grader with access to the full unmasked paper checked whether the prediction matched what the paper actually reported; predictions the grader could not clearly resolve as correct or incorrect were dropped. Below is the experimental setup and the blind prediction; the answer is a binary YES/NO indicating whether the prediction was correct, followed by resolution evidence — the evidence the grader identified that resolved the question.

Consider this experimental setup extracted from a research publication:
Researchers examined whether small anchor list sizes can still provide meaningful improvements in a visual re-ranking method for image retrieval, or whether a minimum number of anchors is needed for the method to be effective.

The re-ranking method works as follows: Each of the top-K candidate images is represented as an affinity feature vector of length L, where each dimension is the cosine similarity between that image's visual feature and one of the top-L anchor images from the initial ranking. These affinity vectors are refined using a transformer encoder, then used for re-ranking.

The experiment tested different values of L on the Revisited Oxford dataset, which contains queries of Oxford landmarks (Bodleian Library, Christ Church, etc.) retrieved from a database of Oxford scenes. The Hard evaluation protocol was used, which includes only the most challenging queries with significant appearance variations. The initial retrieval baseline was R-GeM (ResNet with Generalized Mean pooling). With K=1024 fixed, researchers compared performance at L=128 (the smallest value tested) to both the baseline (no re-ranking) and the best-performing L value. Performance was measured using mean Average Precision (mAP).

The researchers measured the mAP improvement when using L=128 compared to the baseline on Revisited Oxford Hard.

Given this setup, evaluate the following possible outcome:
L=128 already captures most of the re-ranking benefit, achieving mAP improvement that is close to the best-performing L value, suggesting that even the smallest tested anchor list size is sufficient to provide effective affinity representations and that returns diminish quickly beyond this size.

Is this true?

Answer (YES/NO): YES